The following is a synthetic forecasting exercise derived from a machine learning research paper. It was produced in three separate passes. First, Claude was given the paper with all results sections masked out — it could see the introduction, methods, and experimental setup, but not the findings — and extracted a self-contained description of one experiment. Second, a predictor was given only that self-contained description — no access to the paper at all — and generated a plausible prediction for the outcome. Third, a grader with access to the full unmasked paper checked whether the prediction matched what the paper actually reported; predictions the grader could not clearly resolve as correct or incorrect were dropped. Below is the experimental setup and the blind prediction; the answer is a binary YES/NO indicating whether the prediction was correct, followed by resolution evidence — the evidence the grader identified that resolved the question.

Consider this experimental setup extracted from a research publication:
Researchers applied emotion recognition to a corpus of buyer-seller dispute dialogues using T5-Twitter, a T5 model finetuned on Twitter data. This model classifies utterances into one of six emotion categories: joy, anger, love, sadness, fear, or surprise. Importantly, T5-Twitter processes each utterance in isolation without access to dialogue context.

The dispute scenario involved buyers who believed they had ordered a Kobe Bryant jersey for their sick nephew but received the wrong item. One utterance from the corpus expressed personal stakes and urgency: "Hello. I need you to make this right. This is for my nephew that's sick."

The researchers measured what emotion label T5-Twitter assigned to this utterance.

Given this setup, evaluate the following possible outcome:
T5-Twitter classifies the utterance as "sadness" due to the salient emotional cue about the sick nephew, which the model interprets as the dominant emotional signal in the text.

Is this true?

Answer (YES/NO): NO